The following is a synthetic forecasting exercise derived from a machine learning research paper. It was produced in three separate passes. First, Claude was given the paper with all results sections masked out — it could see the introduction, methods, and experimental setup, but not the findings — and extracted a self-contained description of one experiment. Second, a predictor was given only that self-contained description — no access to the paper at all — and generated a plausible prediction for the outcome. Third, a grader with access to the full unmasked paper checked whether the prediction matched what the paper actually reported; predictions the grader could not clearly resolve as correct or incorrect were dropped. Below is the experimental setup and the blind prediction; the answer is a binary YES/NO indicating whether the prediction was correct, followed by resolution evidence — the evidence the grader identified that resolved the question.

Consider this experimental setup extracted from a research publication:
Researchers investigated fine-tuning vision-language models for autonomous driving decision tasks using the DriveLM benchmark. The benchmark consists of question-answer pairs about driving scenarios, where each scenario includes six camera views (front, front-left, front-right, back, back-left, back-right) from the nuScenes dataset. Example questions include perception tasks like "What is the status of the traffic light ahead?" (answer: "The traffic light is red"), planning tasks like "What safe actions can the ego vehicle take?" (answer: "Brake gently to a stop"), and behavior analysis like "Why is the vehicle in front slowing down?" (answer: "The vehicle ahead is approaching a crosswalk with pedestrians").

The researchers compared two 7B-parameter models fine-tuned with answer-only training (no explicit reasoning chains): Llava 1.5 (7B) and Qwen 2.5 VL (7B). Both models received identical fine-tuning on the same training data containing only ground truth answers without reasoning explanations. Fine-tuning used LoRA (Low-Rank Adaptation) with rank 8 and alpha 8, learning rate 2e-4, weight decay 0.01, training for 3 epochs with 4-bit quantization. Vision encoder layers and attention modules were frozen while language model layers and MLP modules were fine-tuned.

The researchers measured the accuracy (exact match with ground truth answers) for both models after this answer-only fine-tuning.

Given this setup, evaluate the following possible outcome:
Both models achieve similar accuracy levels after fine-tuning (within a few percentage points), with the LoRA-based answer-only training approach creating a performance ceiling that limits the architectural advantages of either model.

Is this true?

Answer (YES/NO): NO